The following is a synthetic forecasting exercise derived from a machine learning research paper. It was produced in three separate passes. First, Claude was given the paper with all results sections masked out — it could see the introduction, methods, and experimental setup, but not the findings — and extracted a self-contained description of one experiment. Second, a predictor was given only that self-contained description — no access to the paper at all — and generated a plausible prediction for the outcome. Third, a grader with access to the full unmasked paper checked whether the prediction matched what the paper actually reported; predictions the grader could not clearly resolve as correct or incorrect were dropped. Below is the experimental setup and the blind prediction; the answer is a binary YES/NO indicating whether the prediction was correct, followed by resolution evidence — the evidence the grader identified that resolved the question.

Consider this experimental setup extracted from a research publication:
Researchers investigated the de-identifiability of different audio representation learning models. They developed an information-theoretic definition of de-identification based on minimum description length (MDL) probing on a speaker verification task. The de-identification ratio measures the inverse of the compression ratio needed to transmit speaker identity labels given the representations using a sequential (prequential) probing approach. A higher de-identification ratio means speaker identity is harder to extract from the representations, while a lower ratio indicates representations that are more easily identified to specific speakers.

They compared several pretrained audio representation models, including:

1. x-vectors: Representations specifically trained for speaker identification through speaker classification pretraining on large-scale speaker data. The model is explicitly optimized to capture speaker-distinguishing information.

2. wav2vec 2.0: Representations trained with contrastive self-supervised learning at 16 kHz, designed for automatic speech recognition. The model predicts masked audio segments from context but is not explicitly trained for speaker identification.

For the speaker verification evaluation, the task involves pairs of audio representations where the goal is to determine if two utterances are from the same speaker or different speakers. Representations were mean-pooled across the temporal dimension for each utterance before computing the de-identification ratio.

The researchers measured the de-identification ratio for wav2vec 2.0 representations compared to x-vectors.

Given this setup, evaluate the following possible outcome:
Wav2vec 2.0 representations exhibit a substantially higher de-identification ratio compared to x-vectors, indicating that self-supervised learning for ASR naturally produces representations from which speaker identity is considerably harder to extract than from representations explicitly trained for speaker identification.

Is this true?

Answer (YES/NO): YES